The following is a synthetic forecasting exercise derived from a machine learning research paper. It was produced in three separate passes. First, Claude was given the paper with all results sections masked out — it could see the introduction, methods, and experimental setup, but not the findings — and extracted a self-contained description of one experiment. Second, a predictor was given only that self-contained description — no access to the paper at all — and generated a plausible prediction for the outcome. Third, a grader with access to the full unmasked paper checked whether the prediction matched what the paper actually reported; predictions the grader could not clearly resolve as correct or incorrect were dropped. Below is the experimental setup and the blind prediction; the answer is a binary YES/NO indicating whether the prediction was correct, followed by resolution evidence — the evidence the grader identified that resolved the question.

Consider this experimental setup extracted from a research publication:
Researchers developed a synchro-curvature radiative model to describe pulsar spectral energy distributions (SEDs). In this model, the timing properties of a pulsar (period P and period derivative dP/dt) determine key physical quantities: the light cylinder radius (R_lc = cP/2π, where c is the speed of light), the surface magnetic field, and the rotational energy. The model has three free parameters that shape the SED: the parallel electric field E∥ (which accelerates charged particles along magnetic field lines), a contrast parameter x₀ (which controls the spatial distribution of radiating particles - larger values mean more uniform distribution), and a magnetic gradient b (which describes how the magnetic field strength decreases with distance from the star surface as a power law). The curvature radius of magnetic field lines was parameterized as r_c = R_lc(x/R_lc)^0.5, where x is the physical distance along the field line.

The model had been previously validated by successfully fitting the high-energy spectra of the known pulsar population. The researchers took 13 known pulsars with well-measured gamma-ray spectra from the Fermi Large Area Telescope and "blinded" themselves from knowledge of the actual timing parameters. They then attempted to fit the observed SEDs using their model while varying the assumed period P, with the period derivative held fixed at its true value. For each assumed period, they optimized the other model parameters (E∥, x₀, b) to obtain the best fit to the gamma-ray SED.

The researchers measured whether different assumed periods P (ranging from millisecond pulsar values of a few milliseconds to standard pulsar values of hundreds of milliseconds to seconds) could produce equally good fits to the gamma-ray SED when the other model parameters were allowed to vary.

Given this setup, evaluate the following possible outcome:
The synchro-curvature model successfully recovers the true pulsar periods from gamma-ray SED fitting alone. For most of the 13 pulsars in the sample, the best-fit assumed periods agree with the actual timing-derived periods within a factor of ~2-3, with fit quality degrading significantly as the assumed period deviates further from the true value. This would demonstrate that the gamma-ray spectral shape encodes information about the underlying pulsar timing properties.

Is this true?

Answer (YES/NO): NO